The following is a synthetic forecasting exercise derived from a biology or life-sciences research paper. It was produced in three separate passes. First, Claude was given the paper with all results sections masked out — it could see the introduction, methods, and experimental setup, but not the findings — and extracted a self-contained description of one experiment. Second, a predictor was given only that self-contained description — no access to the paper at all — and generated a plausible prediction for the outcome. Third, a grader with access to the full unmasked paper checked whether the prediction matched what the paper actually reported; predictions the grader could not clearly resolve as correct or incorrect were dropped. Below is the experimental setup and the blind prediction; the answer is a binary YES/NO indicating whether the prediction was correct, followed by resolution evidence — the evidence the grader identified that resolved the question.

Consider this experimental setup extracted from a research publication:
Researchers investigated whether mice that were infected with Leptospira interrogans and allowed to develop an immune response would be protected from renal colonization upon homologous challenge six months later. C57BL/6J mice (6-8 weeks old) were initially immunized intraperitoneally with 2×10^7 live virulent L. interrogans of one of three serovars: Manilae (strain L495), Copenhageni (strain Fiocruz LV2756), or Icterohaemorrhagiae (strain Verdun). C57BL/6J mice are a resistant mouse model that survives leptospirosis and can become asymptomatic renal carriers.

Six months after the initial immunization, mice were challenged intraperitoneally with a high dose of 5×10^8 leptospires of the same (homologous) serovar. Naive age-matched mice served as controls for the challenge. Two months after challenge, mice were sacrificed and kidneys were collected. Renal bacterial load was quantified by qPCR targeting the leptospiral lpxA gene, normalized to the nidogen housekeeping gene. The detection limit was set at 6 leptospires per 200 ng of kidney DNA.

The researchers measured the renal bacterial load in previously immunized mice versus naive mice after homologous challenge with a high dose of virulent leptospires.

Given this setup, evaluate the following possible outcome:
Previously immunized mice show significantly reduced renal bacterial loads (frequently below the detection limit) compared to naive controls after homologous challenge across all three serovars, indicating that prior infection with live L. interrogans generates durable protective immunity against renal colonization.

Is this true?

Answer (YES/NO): NO